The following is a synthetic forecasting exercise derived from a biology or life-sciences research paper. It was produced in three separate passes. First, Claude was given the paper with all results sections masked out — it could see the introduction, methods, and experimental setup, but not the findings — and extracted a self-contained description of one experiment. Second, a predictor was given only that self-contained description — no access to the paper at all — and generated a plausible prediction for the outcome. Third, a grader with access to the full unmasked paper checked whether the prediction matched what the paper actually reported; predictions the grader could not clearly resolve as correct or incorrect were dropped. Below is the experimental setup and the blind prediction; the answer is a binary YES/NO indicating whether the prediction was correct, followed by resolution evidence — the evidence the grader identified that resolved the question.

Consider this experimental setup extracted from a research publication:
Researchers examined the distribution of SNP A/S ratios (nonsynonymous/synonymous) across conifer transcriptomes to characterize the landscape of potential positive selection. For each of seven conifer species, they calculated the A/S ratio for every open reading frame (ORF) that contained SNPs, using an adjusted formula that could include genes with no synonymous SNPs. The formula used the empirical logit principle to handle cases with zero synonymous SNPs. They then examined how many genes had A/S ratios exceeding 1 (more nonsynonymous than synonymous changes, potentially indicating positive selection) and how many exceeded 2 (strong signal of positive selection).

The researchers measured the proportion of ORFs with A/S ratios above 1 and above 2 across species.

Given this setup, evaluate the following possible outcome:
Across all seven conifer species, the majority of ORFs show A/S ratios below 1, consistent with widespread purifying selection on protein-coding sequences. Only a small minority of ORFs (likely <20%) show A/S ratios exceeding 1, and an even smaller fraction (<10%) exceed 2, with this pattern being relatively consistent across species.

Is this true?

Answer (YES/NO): YES